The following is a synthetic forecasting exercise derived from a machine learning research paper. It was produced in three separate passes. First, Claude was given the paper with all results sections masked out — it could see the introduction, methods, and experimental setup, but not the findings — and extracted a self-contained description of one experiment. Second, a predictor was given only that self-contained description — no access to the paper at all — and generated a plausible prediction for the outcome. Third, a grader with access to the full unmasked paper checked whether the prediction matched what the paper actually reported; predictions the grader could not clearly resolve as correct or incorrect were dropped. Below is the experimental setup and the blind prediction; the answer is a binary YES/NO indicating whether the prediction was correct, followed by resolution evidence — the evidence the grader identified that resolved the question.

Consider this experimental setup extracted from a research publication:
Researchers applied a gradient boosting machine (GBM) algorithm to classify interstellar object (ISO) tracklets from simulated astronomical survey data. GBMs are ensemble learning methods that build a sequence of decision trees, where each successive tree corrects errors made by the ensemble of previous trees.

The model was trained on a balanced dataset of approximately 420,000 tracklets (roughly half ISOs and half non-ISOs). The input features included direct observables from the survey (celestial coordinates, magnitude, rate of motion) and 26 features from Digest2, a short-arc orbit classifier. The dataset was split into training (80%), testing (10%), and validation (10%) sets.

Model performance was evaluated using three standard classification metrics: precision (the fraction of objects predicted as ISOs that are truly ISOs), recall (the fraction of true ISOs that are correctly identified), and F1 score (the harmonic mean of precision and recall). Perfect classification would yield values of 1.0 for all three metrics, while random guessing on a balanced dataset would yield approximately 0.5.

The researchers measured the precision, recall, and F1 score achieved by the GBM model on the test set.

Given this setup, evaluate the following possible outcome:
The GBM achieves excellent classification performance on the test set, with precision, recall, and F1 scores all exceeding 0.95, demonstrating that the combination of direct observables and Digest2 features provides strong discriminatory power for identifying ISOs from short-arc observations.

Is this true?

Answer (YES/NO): YES